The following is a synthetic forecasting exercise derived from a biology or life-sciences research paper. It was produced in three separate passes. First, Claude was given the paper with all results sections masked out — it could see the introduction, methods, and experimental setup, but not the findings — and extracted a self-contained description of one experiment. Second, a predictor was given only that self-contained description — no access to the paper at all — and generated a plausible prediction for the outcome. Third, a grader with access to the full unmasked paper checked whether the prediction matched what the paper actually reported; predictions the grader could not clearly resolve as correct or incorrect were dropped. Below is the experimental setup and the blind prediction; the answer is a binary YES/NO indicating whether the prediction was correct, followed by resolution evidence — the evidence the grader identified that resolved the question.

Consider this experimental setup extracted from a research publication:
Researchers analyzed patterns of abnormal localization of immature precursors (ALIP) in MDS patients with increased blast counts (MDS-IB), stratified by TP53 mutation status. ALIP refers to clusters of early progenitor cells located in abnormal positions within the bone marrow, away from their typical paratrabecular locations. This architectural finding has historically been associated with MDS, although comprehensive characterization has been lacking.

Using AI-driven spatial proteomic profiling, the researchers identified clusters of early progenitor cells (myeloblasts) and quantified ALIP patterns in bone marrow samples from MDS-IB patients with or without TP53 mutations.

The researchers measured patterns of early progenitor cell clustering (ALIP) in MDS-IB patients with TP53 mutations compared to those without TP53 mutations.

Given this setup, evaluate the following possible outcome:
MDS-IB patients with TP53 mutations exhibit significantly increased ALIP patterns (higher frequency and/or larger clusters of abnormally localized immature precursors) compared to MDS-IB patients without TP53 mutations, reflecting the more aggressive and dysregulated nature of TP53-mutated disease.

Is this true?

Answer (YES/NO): NO